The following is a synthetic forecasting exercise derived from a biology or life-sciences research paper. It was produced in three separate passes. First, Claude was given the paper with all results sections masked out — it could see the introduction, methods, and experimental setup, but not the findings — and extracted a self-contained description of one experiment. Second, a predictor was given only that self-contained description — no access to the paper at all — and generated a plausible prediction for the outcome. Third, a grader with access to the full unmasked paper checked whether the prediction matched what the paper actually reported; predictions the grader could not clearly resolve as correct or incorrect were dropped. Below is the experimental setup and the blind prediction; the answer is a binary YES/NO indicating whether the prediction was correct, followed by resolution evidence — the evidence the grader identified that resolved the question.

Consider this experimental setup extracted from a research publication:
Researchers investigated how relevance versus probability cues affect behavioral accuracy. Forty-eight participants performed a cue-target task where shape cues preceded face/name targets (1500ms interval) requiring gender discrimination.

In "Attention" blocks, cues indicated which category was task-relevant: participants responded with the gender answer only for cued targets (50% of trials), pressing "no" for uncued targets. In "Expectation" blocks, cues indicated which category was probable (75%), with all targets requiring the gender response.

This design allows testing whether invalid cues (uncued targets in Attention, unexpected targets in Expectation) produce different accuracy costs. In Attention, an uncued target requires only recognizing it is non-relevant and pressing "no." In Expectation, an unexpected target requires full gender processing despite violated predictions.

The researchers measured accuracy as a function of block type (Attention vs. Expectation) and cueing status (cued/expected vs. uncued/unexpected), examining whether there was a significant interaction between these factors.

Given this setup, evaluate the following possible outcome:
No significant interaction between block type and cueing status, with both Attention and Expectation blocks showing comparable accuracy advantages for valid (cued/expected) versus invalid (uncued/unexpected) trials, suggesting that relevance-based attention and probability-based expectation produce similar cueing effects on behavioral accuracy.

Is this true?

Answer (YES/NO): NO